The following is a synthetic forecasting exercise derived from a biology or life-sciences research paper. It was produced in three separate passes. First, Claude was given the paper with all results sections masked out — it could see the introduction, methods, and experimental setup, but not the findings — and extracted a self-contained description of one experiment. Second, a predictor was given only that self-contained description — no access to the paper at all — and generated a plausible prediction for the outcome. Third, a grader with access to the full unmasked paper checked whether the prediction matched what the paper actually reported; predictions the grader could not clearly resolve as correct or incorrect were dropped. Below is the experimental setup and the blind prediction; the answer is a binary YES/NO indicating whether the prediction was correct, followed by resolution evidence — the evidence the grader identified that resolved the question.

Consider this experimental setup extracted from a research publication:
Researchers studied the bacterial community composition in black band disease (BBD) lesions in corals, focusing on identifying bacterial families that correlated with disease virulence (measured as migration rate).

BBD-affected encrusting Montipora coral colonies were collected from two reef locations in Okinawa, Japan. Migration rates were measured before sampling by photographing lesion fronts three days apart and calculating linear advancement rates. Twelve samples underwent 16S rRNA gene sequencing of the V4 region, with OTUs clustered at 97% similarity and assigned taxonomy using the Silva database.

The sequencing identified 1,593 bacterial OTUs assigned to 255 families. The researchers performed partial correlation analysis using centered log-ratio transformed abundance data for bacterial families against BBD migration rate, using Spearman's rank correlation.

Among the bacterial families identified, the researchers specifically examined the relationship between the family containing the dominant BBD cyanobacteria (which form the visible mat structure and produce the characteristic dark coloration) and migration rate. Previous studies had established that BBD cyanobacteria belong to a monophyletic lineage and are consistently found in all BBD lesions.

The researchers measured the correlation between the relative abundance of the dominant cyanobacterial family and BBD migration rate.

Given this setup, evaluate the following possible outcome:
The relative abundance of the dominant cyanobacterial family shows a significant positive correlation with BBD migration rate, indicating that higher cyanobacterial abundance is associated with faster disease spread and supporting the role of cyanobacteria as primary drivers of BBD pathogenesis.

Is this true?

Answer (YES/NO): NO